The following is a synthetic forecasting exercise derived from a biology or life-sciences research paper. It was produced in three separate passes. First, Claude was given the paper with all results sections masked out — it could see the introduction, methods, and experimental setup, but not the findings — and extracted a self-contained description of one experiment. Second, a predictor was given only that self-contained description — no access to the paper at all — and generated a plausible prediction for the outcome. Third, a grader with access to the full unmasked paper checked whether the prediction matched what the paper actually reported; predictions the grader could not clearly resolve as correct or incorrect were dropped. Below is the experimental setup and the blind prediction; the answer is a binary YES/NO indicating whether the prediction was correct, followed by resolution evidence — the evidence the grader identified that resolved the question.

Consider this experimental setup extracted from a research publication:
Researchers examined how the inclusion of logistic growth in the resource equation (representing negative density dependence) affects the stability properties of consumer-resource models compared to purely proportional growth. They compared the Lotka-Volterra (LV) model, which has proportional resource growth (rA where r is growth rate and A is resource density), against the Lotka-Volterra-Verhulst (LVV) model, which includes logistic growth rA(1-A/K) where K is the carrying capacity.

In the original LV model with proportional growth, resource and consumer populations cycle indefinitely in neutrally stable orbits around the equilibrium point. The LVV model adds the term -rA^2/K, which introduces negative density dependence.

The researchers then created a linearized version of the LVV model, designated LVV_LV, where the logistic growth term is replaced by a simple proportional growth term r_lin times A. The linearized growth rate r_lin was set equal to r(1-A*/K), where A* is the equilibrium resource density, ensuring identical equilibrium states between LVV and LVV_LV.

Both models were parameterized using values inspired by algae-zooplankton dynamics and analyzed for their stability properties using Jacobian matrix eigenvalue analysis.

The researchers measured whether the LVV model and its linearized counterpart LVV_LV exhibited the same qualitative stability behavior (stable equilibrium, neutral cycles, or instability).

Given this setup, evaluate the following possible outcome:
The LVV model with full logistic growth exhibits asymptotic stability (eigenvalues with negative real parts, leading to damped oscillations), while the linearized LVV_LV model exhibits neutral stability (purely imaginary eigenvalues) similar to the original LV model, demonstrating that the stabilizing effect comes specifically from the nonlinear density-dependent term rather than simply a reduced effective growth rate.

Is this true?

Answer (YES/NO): YES